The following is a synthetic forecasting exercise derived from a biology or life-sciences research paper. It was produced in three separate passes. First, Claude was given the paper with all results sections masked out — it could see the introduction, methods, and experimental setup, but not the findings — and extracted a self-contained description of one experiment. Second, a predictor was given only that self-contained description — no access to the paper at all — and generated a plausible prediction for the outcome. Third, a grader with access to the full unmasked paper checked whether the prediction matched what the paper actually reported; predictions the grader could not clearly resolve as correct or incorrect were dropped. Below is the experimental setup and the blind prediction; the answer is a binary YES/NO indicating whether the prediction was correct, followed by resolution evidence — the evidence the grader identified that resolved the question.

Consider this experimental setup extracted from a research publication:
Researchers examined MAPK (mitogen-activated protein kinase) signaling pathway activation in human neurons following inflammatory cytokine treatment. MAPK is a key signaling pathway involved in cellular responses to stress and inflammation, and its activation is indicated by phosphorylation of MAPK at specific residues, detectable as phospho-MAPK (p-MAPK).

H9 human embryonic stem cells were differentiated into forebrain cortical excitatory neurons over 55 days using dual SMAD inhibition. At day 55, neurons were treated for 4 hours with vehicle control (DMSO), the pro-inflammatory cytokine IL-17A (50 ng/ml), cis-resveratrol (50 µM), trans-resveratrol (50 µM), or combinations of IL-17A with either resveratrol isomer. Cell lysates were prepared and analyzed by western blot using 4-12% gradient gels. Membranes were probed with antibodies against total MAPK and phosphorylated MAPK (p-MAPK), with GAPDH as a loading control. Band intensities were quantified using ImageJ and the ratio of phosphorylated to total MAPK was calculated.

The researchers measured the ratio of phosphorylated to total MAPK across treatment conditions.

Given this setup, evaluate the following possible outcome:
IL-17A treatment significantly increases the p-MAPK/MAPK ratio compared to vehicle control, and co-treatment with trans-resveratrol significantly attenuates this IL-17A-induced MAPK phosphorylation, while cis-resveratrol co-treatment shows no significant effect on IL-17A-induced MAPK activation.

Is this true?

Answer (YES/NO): NO